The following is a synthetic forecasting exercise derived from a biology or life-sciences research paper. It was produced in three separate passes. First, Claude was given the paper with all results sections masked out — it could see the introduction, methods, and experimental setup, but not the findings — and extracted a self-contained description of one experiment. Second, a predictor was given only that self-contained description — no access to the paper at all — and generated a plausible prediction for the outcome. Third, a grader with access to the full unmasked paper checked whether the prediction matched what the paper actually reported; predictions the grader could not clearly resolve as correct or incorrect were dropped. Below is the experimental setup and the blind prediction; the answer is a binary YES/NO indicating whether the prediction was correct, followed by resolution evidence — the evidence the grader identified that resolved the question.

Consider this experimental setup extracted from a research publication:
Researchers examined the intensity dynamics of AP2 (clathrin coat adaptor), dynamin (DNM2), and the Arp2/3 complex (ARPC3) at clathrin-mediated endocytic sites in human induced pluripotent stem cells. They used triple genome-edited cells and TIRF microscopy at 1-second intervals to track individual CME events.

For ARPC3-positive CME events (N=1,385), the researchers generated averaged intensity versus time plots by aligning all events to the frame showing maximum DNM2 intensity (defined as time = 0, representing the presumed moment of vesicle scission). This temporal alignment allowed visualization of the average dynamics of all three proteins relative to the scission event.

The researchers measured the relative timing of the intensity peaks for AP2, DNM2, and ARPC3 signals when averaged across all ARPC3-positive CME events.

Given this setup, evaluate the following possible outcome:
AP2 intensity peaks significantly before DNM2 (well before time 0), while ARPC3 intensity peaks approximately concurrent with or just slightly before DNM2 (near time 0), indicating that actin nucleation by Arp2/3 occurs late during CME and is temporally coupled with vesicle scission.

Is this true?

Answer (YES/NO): YES